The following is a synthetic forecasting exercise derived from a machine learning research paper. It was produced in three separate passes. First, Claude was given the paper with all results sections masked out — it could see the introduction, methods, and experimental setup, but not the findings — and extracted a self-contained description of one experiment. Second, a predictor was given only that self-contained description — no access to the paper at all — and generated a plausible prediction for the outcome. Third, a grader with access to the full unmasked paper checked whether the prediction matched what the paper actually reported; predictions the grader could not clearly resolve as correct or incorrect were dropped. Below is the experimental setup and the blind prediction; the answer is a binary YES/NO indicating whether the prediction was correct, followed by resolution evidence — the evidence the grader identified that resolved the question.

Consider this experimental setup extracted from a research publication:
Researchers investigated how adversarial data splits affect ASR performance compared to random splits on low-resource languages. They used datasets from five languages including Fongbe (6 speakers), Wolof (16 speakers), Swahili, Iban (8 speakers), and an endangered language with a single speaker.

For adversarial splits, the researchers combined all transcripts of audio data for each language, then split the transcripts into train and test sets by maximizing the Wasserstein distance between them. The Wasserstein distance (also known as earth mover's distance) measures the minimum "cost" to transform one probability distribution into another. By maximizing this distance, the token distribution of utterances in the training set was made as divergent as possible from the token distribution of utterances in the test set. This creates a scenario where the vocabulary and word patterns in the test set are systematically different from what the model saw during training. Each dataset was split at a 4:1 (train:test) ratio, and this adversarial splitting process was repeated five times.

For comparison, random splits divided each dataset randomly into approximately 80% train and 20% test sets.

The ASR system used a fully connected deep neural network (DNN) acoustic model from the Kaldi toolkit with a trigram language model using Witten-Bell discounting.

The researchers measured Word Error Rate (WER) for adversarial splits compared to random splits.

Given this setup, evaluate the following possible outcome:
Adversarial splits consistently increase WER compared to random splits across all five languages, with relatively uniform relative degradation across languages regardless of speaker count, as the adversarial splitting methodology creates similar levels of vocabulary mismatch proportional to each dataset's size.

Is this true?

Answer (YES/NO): NO